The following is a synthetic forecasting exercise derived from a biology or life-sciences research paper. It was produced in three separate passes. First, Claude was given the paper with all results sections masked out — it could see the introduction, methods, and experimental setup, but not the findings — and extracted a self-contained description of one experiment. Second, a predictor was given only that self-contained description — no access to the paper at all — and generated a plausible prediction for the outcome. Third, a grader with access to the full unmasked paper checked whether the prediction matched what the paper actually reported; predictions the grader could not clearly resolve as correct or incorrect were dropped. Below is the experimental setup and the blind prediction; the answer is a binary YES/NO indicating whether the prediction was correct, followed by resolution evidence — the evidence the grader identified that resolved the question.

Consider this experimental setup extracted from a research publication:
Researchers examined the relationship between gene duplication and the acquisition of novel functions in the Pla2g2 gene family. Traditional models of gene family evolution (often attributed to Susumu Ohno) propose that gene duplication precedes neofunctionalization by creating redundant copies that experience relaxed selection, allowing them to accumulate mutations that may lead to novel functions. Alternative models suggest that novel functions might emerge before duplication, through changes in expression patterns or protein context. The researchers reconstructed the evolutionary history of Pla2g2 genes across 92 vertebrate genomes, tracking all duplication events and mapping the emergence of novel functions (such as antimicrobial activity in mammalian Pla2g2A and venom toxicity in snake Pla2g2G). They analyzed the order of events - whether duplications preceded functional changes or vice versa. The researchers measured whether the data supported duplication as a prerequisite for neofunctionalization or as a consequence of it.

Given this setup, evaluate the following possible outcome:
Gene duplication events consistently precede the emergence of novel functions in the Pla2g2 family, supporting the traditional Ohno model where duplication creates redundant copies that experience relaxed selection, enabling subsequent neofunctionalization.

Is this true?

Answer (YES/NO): NO